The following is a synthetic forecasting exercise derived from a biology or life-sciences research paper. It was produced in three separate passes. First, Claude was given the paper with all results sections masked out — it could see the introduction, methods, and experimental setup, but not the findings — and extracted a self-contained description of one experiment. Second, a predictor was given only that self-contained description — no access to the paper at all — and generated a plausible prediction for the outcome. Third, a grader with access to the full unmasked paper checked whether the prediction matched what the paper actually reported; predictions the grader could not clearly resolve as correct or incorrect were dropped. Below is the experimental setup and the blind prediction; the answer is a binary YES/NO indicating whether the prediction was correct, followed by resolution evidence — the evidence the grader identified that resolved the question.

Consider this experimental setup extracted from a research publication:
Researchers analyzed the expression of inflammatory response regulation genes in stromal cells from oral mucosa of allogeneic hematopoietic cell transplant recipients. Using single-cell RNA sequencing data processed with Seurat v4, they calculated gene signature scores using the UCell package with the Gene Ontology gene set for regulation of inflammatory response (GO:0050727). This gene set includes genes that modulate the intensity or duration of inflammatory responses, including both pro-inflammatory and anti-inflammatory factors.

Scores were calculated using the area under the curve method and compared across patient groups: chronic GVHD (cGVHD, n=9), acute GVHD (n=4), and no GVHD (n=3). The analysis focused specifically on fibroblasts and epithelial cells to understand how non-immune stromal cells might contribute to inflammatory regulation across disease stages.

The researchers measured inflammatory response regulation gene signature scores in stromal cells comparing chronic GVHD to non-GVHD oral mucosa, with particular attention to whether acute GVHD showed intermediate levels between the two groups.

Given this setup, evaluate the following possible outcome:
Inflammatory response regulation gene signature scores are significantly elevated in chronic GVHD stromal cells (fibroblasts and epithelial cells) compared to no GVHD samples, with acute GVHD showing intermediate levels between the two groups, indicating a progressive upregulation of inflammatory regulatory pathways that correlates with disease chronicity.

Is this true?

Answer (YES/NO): NO